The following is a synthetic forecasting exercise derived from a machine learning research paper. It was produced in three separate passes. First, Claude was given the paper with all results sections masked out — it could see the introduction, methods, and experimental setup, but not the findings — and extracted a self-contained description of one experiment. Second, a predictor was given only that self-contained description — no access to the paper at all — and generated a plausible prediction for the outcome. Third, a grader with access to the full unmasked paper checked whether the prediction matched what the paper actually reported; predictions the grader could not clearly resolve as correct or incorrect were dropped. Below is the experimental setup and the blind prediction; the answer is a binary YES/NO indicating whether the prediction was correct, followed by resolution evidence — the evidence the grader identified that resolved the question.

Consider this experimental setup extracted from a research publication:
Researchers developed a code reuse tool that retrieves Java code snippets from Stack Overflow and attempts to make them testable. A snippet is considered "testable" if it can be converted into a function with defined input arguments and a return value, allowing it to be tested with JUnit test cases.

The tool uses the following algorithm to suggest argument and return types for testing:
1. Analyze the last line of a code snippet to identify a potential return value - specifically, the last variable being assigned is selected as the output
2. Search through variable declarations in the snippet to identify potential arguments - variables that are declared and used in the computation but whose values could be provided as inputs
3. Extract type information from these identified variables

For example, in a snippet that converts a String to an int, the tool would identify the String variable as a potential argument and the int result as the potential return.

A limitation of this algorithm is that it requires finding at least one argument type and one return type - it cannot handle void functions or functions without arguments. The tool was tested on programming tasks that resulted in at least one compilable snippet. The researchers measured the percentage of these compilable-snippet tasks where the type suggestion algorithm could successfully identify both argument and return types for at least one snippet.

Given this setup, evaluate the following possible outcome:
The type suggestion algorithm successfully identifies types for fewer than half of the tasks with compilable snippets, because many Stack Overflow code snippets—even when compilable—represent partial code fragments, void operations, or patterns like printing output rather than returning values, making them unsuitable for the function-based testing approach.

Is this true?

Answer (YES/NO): NO